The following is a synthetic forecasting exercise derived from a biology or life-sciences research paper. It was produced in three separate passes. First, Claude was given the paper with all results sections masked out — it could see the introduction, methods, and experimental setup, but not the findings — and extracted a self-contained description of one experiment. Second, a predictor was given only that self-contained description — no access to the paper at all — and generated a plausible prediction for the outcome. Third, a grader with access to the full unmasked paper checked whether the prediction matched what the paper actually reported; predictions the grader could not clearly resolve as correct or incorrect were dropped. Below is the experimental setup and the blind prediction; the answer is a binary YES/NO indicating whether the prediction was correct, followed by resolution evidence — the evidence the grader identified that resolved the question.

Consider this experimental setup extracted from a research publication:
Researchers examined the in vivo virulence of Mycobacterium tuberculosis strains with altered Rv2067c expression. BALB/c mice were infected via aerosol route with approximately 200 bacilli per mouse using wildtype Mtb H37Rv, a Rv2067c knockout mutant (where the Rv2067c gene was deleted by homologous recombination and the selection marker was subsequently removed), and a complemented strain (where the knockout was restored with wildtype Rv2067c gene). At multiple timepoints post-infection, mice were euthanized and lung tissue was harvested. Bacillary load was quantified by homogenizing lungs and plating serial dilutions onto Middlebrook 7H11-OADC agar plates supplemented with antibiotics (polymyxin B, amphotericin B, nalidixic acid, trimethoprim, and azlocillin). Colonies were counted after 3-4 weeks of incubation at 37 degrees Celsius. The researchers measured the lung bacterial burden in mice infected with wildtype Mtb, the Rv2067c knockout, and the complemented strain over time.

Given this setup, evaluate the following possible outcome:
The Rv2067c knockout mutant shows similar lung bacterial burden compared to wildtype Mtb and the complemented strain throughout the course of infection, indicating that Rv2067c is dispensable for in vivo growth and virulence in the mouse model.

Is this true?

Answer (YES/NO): NO